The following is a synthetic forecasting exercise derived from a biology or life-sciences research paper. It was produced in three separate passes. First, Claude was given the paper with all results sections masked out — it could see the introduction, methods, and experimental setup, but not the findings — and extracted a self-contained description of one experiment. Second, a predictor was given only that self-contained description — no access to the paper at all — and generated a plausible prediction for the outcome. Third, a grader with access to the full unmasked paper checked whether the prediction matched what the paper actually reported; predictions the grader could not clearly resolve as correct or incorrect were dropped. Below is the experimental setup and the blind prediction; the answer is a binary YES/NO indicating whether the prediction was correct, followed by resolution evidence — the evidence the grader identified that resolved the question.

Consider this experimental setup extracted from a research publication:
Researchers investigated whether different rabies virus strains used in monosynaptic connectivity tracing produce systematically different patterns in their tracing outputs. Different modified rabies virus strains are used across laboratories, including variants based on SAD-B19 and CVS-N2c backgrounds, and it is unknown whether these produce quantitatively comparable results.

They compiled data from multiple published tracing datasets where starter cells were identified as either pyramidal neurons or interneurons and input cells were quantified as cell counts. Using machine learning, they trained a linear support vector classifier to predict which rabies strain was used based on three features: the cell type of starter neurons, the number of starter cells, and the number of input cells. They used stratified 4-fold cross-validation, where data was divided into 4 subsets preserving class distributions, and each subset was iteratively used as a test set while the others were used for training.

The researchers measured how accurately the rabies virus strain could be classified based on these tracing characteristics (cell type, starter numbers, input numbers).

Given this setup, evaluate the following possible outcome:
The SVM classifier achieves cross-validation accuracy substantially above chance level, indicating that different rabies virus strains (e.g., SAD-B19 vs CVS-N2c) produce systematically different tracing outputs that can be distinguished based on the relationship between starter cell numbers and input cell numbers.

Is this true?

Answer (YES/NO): YES